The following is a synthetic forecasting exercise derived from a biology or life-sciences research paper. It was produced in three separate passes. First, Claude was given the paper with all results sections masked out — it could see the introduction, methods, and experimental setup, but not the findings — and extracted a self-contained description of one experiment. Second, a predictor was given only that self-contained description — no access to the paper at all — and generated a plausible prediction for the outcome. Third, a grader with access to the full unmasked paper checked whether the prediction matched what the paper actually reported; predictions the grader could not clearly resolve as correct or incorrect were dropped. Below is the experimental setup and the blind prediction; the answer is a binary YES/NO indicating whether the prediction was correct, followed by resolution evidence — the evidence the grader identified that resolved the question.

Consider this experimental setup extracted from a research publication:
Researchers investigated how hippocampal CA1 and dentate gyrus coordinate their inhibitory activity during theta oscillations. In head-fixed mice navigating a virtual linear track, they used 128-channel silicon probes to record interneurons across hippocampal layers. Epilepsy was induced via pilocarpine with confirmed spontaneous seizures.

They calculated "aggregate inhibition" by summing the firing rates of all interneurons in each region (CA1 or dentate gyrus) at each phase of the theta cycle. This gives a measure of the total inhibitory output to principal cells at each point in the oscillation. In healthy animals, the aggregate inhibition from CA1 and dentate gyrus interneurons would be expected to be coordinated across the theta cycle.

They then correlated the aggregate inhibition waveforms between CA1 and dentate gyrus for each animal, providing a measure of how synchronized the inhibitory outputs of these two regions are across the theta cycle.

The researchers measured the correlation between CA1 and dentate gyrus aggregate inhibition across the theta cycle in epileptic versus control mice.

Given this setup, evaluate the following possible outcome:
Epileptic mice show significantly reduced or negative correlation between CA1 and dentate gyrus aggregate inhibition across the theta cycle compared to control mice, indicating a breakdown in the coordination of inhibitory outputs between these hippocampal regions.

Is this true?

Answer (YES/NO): YES